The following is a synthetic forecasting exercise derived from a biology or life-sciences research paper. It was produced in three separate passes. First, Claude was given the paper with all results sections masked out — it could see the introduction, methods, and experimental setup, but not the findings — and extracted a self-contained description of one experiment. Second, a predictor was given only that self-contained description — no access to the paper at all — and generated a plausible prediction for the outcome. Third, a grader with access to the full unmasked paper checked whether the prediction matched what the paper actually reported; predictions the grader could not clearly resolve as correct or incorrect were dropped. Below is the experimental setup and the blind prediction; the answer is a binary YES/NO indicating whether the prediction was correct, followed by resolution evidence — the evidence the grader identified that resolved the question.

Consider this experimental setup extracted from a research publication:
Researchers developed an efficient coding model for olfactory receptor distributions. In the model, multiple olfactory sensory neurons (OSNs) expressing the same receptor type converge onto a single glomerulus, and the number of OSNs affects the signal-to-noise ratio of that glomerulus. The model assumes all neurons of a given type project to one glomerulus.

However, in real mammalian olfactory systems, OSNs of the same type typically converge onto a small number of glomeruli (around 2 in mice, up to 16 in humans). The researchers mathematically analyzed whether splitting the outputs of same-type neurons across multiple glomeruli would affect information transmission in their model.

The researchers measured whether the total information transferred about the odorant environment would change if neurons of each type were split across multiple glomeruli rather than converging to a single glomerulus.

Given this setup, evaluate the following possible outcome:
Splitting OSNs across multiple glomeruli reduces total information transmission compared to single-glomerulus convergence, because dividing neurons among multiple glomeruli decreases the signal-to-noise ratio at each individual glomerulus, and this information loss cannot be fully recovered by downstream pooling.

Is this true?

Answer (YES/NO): NO